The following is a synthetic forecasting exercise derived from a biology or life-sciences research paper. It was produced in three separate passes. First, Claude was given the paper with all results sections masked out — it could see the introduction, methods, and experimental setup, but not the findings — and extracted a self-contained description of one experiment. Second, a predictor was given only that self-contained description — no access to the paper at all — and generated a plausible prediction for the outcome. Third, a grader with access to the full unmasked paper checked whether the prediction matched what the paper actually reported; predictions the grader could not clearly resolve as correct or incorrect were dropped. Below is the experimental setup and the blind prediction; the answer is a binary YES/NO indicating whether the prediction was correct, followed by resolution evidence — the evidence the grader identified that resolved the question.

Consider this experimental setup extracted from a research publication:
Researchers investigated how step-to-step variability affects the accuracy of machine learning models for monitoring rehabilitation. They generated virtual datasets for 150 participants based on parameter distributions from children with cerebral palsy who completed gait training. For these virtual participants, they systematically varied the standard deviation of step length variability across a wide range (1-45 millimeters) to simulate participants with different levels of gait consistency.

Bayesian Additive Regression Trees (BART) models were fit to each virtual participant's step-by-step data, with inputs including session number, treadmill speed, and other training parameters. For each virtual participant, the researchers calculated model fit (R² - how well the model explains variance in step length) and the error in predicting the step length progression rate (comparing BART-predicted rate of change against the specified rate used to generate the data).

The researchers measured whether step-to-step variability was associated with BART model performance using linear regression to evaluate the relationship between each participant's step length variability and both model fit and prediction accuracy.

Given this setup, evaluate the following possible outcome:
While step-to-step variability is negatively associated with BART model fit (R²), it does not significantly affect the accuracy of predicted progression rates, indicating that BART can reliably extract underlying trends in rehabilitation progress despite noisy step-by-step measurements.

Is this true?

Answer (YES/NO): YES